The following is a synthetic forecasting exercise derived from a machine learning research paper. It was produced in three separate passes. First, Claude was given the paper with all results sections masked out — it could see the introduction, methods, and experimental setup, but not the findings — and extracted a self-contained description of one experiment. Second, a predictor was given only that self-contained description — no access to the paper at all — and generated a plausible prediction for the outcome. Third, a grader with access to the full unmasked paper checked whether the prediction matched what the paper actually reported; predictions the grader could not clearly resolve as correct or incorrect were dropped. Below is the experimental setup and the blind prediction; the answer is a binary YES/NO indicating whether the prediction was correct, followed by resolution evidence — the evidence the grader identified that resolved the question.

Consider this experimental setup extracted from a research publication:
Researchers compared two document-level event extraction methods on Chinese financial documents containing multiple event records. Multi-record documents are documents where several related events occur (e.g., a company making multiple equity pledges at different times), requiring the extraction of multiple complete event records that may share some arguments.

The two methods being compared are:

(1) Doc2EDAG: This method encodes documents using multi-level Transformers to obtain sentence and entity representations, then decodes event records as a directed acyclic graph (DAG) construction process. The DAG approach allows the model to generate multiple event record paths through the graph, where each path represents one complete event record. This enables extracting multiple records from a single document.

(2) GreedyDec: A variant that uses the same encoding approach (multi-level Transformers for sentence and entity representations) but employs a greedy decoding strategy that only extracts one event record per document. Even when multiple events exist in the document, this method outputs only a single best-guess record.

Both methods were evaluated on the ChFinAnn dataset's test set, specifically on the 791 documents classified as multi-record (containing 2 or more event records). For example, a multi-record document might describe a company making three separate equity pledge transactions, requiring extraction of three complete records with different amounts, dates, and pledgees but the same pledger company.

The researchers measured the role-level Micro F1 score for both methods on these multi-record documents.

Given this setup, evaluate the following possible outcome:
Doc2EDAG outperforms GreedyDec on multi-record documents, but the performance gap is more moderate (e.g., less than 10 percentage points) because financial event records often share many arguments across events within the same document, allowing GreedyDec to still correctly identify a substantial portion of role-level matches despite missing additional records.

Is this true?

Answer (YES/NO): NO